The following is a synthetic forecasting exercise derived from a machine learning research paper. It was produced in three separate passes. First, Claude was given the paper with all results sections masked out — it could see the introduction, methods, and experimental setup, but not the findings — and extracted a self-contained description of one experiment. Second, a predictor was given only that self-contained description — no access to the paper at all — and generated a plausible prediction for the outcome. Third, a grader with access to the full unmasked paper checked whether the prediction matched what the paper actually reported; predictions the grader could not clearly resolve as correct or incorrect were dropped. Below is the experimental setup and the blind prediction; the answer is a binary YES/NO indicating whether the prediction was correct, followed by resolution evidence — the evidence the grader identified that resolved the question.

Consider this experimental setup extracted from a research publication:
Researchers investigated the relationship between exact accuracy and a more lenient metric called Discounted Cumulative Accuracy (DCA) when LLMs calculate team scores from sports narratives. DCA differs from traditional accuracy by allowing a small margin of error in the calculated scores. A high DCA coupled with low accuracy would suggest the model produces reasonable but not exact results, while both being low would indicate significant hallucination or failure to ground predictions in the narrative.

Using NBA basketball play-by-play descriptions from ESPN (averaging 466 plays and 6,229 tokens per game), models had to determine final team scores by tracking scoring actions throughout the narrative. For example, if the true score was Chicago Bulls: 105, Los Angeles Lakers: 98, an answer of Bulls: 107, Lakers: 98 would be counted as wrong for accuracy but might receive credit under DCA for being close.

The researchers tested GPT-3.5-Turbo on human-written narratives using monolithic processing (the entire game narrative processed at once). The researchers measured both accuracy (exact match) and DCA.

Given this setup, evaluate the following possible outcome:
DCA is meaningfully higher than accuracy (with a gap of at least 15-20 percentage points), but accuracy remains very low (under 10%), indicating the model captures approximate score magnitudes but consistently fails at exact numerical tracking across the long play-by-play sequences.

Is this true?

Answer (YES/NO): YES